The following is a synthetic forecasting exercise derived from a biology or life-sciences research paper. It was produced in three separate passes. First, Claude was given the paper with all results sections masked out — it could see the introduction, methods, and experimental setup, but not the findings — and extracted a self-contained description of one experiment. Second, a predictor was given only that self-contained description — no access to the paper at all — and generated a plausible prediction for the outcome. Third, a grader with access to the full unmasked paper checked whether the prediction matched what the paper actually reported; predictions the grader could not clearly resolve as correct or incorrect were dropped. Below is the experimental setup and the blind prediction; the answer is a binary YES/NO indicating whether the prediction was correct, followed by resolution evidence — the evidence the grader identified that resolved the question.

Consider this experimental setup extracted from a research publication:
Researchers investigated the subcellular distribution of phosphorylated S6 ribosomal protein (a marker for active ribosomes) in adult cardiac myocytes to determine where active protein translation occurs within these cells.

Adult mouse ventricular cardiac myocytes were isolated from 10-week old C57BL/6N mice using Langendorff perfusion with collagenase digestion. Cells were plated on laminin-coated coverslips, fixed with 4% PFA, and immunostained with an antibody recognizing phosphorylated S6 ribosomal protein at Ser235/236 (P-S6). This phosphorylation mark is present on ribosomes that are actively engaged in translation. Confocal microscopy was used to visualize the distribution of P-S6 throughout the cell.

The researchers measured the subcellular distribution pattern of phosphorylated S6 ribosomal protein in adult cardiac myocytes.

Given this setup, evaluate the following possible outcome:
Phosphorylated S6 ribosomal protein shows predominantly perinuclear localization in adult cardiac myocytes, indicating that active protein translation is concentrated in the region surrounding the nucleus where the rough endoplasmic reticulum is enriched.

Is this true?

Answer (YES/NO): NO